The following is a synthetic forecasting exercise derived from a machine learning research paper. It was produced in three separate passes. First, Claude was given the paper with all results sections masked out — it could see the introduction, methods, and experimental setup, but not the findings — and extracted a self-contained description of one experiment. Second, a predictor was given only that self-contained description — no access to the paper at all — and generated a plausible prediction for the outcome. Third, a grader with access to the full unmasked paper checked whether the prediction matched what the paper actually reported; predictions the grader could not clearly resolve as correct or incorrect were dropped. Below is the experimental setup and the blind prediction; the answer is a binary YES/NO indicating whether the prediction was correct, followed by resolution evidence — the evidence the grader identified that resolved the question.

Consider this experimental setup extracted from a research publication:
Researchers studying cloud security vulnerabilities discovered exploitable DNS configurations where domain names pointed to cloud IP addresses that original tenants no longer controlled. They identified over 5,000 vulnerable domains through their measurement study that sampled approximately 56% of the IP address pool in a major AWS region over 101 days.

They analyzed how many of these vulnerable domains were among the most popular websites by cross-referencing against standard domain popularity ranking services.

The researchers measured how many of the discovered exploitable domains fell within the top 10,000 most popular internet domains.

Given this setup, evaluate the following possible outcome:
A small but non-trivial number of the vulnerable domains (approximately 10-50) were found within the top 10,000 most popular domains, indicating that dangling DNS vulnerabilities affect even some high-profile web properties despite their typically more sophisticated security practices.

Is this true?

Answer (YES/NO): NO